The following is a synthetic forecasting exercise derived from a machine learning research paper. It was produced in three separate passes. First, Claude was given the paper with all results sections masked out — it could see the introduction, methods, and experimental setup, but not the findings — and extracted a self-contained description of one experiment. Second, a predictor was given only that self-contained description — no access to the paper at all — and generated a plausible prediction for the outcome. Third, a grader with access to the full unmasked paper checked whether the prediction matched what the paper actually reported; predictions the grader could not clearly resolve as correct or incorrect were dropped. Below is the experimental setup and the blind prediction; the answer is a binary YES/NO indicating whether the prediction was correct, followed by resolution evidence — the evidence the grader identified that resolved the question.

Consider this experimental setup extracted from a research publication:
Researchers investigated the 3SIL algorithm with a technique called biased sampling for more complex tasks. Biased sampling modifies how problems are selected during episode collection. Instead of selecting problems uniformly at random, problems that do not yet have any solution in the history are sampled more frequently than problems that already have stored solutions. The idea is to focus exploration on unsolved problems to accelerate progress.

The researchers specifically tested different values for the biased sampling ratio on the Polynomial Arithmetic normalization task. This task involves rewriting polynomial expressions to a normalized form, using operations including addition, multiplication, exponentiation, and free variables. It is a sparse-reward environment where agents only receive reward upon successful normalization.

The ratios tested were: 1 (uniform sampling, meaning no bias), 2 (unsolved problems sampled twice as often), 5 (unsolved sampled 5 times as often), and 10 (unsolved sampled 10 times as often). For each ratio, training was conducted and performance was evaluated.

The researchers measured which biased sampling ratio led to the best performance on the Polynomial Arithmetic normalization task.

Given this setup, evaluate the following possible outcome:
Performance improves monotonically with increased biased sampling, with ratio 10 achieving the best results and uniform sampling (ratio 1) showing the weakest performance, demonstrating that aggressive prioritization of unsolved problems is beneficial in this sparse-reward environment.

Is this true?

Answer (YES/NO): NO